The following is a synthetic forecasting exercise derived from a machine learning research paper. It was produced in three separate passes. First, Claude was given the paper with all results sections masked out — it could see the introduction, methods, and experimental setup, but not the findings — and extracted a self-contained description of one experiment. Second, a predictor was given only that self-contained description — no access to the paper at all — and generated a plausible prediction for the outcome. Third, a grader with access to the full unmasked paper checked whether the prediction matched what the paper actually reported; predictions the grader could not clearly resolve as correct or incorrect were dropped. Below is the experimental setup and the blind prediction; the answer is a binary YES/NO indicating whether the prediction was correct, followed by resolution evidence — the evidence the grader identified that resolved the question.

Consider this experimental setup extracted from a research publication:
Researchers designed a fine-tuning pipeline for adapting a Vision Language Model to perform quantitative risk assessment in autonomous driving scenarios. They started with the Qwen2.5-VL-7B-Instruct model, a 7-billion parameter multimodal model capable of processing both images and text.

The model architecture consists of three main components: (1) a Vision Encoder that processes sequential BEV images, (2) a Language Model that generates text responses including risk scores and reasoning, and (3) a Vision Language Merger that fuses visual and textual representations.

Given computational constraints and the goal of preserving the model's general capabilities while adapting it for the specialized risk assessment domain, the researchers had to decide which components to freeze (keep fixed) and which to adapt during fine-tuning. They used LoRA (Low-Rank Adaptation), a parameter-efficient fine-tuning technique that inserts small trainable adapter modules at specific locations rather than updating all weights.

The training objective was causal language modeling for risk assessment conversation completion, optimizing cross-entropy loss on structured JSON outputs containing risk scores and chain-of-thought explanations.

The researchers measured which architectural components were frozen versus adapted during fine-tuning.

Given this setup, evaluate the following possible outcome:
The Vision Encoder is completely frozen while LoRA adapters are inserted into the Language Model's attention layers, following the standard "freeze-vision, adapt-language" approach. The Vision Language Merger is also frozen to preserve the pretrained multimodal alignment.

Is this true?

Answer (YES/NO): NO